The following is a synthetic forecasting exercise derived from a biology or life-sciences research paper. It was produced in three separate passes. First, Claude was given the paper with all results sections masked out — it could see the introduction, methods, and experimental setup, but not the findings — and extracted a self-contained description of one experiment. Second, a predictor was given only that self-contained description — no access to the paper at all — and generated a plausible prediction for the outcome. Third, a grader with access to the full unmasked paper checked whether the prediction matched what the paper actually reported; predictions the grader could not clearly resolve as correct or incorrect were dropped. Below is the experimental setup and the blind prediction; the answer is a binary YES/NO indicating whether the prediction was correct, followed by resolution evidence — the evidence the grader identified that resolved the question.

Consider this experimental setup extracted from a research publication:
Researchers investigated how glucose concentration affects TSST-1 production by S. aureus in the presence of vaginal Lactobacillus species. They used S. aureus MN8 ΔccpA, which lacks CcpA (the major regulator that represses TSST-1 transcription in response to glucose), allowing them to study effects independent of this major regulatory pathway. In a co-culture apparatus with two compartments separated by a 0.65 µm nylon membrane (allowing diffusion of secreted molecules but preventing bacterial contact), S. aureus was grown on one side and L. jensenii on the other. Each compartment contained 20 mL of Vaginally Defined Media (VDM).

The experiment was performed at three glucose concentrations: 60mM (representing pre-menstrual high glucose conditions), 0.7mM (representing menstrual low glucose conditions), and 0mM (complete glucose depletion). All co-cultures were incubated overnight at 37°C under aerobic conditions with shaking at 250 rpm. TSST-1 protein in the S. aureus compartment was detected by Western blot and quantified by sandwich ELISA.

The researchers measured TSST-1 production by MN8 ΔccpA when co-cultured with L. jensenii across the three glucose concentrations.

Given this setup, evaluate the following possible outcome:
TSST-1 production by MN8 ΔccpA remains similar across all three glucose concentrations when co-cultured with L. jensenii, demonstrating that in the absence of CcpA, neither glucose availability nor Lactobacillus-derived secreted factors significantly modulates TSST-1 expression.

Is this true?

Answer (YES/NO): NO